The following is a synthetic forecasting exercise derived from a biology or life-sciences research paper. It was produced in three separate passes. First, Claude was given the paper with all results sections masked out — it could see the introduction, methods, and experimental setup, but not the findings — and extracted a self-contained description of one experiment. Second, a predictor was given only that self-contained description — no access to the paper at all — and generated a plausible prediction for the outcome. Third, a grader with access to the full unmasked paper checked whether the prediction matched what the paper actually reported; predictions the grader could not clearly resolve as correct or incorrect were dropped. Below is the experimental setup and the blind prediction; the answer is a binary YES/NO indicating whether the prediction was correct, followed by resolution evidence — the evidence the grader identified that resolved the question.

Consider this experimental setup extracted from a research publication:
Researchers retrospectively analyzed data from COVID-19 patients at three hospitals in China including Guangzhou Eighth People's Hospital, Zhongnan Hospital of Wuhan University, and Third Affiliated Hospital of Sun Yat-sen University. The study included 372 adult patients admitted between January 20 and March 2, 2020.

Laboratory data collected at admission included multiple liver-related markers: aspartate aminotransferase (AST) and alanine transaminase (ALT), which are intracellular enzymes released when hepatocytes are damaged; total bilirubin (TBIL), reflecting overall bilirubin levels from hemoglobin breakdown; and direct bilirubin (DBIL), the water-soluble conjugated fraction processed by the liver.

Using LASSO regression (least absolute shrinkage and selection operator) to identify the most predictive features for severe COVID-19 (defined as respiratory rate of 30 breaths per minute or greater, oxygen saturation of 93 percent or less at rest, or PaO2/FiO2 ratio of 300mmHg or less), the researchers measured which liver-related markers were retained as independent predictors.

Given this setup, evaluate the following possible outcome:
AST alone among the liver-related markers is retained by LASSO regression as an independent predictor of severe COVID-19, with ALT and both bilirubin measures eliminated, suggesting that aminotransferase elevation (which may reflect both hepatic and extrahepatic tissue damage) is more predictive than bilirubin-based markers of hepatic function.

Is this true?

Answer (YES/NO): NO